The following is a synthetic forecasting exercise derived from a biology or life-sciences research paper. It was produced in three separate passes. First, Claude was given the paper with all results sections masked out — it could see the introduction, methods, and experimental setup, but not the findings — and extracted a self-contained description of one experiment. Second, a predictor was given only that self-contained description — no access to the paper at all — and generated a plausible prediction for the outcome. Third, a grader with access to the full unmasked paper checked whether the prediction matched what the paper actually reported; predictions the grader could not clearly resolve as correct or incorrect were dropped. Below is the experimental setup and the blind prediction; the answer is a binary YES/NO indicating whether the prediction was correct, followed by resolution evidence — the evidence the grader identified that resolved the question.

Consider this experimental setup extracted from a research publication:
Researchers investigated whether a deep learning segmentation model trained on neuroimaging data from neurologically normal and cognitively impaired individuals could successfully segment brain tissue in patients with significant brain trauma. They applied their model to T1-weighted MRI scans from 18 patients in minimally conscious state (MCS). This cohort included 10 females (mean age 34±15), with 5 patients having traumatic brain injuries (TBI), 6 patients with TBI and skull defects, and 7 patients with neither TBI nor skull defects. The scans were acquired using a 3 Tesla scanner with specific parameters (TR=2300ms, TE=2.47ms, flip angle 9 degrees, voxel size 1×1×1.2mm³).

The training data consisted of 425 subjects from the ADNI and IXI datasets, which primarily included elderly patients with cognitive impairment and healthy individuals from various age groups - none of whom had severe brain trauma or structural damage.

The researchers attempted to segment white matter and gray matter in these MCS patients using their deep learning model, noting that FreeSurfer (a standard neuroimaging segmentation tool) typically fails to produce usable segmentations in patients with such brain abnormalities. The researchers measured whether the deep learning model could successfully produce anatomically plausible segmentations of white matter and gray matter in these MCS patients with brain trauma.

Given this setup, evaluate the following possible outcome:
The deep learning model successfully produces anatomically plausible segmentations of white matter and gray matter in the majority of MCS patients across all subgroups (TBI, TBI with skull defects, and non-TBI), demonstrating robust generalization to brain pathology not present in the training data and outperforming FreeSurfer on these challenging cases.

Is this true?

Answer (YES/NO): NO